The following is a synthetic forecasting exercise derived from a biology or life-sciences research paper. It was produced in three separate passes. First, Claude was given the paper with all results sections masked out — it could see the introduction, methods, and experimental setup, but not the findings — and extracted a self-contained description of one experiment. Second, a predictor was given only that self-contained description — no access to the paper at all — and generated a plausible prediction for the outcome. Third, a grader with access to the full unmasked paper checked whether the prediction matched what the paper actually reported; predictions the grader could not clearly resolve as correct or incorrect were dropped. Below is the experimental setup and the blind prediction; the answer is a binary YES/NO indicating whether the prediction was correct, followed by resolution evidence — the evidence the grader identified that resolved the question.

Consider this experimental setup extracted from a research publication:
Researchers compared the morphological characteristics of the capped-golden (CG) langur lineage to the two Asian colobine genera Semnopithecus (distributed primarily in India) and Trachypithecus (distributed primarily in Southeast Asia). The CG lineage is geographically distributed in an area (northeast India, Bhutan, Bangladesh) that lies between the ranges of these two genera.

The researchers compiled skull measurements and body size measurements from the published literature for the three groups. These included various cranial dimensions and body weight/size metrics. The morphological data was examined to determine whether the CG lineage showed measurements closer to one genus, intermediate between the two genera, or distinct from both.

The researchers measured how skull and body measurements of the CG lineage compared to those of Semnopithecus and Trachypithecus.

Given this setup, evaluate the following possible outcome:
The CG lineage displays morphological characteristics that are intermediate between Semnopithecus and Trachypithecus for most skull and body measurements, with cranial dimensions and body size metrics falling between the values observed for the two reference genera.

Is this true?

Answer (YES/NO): YES